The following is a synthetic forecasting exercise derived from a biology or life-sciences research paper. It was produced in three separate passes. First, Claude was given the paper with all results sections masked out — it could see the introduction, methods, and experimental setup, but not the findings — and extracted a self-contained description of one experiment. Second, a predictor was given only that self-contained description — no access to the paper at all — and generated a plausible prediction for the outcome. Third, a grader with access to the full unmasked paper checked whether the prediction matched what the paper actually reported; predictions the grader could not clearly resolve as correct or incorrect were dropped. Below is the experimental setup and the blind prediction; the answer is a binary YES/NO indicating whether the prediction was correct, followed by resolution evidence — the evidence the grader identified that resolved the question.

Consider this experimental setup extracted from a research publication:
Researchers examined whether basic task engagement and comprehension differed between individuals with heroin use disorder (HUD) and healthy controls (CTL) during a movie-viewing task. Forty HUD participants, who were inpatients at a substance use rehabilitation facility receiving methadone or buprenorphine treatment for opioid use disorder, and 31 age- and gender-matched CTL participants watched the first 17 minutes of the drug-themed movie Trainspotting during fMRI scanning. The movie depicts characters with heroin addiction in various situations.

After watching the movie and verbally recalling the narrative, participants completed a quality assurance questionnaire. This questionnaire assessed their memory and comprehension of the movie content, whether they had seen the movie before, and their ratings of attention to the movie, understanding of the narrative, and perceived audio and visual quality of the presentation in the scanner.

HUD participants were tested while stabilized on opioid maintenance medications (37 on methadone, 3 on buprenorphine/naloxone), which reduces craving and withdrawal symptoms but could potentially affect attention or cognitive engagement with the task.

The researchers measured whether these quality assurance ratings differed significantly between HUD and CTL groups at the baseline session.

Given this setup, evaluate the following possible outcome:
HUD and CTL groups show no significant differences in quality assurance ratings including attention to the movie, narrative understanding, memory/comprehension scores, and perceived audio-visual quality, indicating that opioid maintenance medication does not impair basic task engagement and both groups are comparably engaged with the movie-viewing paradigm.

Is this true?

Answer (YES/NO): YES